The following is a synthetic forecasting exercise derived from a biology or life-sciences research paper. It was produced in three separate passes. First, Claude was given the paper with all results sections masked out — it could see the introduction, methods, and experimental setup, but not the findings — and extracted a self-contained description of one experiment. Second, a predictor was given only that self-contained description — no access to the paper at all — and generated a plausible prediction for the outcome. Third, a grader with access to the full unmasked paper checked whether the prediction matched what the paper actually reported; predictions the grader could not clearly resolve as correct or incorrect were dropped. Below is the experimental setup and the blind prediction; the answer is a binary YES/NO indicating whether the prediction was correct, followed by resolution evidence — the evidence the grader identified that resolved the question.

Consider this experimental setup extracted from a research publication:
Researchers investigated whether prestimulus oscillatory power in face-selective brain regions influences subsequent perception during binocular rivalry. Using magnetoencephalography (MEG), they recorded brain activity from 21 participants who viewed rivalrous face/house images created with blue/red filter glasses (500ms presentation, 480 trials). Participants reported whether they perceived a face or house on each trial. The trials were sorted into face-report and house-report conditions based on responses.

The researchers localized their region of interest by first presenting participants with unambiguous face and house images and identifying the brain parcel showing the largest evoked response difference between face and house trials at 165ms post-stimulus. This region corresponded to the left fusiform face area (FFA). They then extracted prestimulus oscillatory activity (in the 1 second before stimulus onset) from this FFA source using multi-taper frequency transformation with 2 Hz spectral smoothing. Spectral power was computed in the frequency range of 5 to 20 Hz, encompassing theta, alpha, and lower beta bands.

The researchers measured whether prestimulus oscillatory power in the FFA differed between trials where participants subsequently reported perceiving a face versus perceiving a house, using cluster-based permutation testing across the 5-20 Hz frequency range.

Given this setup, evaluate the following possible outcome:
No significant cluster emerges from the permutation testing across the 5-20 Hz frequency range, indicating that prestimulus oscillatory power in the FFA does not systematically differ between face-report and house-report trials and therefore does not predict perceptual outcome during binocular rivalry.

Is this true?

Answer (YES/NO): YES